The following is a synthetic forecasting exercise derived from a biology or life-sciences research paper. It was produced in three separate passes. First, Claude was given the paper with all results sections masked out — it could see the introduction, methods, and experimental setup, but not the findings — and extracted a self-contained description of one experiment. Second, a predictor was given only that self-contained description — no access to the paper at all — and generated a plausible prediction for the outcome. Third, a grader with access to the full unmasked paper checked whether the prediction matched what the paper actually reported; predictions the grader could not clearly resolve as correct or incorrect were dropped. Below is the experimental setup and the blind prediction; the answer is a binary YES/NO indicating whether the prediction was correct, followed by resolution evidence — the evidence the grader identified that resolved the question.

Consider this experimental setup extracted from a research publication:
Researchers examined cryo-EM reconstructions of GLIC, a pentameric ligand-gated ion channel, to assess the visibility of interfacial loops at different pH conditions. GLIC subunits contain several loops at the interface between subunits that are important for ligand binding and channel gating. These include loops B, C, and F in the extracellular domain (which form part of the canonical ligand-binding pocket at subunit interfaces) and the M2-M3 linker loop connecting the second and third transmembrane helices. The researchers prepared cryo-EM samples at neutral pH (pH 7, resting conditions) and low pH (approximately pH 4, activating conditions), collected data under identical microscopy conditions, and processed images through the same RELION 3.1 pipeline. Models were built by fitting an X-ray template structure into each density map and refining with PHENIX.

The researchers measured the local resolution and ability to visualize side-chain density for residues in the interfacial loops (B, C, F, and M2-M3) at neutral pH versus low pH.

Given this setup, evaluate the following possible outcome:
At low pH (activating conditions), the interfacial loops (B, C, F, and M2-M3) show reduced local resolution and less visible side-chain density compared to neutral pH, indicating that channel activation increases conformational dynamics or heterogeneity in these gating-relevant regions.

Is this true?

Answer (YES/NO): NO